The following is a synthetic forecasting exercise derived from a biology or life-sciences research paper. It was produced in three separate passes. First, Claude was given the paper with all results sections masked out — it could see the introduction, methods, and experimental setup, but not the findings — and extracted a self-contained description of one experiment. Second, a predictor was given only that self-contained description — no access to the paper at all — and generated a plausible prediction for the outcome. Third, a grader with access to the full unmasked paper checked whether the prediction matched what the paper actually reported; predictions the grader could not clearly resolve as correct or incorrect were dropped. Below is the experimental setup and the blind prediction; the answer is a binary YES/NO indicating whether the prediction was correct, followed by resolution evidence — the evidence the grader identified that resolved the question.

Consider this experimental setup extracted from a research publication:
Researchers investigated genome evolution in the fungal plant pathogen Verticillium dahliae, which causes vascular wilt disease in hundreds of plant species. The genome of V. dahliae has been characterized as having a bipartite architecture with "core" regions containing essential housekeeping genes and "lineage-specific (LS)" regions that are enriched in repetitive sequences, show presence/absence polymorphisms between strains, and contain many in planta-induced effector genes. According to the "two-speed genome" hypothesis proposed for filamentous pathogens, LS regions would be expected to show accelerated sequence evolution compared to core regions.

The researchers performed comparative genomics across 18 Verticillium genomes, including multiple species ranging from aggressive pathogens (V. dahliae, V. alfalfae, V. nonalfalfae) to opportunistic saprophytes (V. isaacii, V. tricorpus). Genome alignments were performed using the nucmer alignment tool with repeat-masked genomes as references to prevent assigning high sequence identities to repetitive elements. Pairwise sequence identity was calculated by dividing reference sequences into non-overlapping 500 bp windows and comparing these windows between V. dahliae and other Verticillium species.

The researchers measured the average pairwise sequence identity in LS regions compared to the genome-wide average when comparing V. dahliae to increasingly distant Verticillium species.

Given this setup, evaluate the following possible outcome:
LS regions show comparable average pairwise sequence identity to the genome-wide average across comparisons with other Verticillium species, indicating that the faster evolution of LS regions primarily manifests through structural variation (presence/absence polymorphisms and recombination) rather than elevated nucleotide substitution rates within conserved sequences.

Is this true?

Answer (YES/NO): NO